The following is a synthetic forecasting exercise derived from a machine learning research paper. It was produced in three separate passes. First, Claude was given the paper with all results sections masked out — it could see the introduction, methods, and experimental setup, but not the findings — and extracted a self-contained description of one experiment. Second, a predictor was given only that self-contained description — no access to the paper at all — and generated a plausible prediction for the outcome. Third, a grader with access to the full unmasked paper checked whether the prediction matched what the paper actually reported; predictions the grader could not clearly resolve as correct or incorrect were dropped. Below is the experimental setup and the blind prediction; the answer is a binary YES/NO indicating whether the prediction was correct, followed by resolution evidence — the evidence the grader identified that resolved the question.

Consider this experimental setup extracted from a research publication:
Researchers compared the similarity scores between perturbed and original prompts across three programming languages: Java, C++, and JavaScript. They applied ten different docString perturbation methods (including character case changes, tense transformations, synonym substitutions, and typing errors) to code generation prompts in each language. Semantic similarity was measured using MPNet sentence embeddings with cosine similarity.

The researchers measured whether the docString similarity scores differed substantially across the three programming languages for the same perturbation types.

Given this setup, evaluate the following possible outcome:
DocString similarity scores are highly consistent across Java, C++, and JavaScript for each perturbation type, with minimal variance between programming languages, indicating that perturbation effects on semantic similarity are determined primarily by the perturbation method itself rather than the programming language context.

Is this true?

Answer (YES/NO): YES